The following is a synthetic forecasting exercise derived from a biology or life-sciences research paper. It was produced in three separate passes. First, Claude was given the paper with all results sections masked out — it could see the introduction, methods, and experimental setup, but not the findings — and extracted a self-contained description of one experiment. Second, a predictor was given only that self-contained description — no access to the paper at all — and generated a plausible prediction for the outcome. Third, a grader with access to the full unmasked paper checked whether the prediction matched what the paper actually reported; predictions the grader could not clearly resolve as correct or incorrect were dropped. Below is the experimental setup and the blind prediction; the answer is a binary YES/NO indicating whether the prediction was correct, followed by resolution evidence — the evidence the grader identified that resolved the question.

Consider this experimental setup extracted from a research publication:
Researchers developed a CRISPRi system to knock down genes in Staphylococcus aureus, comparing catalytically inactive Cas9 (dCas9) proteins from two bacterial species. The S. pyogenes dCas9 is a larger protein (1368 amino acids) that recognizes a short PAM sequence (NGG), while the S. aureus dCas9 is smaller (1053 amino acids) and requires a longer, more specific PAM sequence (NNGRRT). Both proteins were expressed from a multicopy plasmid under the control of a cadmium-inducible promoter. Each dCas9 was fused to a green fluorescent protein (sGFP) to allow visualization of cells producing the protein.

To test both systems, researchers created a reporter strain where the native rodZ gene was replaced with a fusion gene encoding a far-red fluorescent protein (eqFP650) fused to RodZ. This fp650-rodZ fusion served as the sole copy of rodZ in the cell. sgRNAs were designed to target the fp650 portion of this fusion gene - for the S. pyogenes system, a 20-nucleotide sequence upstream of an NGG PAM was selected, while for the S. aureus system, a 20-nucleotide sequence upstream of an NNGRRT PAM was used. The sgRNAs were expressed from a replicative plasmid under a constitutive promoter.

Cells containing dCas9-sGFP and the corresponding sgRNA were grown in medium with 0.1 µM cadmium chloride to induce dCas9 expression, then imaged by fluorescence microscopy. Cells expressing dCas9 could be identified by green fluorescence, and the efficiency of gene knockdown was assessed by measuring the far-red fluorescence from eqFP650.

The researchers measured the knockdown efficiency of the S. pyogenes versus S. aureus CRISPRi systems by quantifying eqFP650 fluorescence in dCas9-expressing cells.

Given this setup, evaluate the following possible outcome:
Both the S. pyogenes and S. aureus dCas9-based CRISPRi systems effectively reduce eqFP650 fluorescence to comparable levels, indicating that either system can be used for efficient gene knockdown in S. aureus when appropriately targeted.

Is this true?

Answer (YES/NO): YES